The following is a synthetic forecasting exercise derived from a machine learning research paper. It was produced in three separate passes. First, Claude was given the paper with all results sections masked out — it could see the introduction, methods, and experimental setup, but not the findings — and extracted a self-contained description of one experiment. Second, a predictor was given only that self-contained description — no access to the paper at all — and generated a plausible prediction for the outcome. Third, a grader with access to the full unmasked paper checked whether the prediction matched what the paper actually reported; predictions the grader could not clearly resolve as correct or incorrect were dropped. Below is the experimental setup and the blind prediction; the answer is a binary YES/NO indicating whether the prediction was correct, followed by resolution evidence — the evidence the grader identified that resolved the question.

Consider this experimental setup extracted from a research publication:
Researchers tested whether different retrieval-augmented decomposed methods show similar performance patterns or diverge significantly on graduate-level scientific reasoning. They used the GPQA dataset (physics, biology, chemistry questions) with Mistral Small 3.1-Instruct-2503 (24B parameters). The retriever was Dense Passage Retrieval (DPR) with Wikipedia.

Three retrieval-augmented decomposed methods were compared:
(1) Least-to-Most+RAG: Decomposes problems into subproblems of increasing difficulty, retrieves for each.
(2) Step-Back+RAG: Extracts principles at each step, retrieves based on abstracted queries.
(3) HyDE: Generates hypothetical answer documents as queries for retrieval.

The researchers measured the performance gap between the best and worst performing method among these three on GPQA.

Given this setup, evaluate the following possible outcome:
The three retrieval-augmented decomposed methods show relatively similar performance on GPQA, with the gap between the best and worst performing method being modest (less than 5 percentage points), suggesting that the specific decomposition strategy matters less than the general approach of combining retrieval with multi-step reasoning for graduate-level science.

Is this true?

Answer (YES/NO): YES